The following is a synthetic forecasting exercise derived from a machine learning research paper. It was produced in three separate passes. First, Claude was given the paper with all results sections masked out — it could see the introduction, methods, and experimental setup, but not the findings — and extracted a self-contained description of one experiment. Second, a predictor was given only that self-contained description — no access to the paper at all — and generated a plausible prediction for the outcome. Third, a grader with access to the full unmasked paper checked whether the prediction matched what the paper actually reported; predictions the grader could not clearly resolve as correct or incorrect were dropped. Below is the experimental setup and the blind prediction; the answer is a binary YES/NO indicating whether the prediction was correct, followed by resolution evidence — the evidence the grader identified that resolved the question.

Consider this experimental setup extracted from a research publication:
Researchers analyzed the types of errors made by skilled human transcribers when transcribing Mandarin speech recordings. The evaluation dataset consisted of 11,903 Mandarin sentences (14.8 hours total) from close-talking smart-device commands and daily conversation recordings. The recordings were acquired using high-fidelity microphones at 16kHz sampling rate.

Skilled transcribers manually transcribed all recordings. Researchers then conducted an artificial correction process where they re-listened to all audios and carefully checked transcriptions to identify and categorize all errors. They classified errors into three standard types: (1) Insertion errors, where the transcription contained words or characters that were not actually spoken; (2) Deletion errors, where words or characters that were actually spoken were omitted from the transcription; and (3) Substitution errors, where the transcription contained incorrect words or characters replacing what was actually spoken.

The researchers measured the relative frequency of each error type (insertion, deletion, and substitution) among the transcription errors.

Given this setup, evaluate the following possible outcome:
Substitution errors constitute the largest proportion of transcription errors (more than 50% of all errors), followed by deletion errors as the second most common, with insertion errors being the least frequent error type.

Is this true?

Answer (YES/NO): NO